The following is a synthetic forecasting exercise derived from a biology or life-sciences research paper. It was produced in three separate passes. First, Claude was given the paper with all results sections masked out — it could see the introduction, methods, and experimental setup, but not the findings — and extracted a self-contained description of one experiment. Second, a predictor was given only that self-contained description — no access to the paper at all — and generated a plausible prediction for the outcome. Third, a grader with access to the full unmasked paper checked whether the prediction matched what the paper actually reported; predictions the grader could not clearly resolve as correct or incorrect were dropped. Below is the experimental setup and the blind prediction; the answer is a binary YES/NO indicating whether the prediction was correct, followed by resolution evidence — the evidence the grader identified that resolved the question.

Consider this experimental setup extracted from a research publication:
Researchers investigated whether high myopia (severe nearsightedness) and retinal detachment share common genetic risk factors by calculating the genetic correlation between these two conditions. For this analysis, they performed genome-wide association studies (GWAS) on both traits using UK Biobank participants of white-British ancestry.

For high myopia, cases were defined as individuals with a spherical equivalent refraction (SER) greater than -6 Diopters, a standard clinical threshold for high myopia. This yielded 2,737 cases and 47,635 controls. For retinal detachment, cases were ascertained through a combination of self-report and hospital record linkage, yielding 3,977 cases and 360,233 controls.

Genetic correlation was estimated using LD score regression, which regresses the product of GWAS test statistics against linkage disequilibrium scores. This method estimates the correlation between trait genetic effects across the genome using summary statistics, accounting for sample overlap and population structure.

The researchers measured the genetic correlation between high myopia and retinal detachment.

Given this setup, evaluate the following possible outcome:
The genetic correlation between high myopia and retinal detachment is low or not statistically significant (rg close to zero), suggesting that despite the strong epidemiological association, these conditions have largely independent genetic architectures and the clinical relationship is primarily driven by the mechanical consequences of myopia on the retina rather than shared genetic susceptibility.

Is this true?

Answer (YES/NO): NO